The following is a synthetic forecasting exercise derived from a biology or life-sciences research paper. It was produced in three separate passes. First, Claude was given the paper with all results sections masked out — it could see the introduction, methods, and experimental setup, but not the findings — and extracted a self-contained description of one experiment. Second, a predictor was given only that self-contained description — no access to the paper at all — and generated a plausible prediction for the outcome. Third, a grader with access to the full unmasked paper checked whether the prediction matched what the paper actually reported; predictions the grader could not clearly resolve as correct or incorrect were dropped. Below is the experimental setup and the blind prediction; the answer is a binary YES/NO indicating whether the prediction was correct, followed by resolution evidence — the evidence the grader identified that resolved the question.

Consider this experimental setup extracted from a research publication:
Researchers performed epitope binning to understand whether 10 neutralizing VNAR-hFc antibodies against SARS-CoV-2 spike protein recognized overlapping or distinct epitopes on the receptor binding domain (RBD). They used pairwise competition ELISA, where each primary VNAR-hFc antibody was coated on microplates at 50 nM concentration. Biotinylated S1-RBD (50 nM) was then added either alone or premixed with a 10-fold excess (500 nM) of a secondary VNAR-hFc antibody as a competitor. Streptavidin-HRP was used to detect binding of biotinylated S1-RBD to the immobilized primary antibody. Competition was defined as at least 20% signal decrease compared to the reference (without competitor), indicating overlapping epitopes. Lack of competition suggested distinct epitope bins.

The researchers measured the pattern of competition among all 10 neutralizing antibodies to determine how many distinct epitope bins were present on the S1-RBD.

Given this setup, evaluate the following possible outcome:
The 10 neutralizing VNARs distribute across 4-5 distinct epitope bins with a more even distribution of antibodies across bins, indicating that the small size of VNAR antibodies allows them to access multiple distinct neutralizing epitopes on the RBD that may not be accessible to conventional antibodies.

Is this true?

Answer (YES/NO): NO